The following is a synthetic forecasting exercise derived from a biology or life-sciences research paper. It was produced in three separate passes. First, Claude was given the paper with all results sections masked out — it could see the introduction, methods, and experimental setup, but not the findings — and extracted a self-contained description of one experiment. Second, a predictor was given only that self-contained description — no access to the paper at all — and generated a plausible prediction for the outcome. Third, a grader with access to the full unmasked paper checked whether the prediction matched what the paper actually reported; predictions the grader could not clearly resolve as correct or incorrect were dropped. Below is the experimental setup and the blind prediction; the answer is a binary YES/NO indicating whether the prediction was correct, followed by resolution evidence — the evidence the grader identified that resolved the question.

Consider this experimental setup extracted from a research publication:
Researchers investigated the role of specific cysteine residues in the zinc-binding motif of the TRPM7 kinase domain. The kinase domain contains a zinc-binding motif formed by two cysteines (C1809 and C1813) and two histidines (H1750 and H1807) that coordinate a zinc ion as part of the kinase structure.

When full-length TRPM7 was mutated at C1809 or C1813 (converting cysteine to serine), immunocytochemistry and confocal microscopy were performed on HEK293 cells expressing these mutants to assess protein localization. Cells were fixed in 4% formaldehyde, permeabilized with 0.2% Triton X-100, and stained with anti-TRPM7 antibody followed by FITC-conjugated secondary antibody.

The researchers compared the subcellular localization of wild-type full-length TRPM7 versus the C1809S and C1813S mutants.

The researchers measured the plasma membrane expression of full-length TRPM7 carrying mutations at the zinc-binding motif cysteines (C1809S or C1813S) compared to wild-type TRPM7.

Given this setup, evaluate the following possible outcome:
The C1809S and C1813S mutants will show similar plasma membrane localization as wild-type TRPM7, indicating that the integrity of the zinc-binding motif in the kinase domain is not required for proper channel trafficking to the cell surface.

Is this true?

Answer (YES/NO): NO